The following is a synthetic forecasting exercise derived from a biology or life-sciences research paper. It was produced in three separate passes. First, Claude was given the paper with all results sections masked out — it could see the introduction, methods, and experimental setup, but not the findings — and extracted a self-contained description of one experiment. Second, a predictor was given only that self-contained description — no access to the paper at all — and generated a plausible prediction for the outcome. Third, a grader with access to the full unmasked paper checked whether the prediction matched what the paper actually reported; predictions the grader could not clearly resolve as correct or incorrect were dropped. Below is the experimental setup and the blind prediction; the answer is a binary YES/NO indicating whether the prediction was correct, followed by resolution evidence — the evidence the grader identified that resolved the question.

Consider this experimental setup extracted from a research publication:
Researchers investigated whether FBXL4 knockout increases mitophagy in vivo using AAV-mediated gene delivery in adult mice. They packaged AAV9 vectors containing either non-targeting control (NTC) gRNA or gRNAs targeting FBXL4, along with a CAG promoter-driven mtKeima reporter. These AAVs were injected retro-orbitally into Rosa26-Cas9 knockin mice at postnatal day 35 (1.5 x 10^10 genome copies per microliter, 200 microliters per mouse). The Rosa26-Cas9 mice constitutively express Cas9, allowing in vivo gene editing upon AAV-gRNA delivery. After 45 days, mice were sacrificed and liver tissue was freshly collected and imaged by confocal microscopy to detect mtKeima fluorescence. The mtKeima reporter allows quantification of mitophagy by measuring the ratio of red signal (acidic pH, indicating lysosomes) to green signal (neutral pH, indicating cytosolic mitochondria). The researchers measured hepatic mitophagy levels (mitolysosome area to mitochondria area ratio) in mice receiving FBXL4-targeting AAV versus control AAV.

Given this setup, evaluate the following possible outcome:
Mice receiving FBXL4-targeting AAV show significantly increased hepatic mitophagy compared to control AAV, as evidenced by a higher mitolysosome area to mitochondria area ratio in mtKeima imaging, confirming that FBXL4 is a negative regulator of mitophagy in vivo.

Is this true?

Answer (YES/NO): YES